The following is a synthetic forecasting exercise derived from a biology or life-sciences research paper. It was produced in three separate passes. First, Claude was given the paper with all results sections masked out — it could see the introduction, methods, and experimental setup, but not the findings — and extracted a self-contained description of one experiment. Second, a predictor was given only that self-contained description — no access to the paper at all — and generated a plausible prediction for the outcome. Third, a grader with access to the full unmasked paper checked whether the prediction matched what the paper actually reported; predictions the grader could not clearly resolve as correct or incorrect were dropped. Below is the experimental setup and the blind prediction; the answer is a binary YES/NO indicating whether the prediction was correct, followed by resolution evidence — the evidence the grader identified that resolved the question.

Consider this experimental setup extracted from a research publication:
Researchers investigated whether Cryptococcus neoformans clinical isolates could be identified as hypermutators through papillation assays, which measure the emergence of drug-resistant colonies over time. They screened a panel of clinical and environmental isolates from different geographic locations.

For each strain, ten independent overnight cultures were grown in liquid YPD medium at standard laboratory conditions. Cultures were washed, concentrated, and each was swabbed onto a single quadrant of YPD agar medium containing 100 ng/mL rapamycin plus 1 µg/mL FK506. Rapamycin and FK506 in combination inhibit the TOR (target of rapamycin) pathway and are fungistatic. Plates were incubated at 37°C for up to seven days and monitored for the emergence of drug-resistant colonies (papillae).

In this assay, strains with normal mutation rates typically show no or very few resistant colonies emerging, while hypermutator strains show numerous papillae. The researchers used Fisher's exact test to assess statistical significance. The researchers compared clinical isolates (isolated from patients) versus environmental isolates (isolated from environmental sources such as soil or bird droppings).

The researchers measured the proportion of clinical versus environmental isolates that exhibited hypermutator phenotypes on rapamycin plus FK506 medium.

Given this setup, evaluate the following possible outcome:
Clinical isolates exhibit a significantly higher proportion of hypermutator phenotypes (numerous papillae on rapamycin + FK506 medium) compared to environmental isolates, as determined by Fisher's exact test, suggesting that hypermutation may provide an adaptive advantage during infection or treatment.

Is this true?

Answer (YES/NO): NO